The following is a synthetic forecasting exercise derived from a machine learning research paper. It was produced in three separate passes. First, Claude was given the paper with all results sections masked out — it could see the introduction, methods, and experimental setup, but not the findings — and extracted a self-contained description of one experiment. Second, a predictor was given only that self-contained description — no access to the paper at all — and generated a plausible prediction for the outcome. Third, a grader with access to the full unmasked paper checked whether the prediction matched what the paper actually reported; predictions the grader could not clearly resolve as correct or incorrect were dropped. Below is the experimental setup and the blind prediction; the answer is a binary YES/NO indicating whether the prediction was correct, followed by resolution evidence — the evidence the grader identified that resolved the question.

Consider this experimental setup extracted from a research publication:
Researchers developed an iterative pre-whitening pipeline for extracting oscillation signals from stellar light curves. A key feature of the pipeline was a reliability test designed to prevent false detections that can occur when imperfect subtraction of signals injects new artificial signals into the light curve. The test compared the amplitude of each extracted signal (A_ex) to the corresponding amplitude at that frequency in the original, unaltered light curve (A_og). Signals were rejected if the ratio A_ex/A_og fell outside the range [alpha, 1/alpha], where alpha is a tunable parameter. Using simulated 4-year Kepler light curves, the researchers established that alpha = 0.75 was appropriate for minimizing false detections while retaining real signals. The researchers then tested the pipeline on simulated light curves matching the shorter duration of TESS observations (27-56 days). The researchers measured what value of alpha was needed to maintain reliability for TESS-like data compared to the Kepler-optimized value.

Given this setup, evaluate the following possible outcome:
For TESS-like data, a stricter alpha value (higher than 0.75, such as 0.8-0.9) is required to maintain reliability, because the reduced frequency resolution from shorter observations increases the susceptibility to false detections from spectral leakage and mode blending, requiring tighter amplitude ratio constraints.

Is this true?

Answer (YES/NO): YES